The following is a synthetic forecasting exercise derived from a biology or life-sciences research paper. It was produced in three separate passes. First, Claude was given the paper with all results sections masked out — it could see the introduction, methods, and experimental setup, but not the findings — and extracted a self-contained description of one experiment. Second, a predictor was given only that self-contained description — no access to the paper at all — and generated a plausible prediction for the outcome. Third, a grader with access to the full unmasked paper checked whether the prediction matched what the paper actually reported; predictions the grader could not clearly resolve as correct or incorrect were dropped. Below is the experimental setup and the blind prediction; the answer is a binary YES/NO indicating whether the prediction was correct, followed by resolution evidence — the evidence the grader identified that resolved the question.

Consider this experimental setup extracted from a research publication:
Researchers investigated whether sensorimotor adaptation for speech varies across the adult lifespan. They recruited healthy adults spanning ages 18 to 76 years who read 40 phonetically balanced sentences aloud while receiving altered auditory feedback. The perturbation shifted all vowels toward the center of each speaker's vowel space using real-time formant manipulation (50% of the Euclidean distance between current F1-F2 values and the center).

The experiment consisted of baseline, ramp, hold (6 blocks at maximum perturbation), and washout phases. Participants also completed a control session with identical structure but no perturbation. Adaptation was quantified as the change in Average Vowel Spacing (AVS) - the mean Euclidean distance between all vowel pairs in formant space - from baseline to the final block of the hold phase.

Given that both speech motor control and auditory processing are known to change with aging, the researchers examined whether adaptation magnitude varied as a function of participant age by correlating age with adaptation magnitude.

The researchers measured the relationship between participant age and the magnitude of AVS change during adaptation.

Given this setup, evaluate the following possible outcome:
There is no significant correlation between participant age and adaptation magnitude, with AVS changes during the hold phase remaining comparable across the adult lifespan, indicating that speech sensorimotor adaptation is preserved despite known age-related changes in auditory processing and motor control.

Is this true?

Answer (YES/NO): YES